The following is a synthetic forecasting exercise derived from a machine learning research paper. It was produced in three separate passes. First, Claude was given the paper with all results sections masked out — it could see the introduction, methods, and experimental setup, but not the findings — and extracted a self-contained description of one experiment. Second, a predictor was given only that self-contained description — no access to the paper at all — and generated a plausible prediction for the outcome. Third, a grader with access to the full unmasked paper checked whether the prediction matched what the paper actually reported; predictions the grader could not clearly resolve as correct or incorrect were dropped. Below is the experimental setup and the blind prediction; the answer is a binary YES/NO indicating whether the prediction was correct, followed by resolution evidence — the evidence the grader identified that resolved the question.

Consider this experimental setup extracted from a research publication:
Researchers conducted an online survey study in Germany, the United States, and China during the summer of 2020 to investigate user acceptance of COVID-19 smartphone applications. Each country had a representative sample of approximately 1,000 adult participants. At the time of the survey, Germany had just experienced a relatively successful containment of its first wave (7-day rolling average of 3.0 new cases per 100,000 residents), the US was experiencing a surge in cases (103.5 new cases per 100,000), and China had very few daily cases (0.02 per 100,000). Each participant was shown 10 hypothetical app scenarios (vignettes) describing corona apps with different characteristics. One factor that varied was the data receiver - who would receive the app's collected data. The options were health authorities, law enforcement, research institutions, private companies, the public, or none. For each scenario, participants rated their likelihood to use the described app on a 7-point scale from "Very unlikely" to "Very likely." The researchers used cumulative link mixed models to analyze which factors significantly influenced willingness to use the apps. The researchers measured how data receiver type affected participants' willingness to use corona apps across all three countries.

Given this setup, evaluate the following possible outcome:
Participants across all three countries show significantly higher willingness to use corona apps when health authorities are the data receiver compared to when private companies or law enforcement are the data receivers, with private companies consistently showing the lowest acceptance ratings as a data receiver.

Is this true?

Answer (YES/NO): NO